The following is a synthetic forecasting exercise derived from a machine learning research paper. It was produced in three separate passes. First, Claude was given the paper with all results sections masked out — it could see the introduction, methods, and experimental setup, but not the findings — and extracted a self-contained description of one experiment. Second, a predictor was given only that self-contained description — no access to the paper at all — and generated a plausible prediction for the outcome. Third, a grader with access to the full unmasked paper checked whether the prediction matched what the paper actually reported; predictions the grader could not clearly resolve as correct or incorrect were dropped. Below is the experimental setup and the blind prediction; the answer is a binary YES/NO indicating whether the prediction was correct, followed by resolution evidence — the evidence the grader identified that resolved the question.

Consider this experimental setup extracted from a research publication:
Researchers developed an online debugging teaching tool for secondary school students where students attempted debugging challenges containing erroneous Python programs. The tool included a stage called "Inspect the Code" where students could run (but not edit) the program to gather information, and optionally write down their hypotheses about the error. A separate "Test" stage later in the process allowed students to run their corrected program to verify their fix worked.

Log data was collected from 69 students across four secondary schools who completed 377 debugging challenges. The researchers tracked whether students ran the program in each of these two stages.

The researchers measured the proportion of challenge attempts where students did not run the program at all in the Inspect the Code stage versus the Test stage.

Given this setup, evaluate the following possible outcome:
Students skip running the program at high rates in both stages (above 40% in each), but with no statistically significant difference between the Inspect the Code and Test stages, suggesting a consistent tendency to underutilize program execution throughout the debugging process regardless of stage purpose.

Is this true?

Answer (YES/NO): NO